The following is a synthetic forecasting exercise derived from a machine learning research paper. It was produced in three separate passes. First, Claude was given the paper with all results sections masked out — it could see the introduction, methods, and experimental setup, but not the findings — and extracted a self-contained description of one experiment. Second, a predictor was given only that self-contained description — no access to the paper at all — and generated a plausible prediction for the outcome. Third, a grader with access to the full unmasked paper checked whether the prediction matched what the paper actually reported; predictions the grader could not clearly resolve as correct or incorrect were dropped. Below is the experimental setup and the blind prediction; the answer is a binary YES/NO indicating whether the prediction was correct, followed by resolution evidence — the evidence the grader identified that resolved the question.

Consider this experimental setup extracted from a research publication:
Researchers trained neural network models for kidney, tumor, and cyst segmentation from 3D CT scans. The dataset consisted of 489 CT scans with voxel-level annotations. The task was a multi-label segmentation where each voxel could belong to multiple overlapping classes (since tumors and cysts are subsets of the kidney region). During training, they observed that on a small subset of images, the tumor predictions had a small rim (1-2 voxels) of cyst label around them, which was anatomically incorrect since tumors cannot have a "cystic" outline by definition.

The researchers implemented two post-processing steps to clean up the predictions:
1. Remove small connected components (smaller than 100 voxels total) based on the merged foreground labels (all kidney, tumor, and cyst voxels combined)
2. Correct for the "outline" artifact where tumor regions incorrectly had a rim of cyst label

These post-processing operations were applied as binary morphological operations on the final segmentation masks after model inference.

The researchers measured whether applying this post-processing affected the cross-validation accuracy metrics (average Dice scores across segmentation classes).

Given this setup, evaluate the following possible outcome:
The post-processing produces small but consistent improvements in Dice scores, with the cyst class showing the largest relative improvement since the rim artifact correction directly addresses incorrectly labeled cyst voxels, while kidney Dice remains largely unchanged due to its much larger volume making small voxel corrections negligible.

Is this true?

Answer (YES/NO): NO